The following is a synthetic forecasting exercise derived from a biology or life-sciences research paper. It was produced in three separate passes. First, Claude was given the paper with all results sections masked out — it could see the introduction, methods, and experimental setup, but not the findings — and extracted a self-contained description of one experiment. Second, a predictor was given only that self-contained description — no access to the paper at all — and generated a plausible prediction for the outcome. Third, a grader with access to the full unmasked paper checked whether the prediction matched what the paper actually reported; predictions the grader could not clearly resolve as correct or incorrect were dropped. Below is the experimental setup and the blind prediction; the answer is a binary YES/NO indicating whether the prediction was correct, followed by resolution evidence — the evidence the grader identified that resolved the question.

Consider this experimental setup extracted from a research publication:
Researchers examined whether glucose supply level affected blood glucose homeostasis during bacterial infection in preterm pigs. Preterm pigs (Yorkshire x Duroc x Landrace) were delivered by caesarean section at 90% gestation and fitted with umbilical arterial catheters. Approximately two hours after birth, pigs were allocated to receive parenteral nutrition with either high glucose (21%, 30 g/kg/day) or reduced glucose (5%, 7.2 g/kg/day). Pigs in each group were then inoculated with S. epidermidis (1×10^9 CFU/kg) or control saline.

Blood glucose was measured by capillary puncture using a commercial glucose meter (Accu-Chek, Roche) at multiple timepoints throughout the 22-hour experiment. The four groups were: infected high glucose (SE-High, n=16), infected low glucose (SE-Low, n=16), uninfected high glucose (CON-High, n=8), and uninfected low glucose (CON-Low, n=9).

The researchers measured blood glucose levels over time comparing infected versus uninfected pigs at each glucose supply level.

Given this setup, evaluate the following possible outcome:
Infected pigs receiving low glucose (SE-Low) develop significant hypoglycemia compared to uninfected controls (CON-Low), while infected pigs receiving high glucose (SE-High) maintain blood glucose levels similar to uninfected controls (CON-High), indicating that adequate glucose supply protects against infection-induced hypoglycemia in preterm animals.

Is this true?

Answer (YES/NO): NO